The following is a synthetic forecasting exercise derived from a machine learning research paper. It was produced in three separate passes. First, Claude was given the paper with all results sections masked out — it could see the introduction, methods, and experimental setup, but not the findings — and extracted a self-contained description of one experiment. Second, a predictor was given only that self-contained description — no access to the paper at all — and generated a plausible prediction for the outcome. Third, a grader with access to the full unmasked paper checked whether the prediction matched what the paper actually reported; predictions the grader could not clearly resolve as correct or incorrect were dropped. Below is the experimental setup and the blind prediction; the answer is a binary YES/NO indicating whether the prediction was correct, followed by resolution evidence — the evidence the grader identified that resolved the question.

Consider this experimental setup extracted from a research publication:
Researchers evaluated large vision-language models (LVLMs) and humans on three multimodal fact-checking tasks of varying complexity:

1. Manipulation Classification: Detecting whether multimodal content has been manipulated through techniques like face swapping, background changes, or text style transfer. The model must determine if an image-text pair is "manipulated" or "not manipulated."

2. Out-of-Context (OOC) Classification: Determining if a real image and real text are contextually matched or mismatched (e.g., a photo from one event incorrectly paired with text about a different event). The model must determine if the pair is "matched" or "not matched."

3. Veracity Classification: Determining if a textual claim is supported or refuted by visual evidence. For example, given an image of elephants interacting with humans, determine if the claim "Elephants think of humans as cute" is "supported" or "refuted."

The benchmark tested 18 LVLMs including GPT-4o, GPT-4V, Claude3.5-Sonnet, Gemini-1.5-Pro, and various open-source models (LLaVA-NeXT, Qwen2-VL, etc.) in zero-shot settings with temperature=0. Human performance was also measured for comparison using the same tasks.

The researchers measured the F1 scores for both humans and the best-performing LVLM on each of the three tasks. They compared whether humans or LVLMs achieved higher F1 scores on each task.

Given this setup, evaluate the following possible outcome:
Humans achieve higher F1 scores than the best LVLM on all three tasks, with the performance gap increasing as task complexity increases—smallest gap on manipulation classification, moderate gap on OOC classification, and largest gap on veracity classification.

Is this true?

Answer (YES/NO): NO